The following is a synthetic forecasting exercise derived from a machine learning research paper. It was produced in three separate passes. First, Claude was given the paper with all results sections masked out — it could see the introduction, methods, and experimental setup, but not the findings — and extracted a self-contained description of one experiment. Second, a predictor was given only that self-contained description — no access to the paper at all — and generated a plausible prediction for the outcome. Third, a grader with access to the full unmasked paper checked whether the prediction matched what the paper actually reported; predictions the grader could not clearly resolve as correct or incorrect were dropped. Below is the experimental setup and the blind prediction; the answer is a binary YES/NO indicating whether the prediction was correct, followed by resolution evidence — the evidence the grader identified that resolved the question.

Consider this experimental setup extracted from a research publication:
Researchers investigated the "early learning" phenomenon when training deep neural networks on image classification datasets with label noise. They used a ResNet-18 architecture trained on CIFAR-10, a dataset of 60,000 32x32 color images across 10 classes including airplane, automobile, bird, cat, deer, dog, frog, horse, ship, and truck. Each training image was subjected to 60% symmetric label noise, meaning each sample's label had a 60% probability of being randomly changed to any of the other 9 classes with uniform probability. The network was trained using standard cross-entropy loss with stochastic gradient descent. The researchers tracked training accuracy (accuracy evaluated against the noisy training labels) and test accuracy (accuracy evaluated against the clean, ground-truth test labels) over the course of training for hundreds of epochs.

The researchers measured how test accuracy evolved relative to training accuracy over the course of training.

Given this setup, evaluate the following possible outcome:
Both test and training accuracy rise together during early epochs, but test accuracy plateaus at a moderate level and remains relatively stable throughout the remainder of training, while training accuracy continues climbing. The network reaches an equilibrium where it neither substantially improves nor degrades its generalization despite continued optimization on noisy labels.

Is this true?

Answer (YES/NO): NO